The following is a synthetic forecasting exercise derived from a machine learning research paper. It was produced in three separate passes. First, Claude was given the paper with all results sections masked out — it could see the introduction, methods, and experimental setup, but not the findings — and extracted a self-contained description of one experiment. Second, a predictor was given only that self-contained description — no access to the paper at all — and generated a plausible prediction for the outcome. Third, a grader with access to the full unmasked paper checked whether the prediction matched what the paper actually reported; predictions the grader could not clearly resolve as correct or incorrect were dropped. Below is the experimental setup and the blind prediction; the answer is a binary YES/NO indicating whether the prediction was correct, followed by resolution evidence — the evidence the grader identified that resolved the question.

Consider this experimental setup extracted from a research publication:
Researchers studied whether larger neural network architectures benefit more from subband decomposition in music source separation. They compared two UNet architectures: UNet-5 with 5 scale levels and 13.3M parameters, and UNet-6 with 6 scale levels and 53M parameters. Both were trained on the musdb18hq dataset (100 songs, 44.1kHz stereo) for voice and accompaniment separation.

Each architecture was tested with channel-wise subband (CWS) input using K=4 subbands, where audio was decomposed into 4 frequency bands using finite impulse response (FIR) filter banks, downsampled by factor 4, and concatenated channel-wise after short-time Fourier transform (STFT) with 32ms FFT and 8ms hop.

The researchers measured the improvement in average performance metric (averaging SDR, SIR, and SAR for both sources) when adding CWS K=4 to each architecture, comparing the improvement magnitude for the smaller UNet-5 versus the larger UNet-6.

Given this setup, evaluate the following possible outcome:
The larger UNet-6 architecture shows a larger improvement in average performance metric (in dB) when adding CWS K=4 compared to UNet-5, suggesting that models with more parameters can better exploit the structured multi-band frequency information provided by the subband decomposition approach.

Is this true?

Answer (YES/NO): YES